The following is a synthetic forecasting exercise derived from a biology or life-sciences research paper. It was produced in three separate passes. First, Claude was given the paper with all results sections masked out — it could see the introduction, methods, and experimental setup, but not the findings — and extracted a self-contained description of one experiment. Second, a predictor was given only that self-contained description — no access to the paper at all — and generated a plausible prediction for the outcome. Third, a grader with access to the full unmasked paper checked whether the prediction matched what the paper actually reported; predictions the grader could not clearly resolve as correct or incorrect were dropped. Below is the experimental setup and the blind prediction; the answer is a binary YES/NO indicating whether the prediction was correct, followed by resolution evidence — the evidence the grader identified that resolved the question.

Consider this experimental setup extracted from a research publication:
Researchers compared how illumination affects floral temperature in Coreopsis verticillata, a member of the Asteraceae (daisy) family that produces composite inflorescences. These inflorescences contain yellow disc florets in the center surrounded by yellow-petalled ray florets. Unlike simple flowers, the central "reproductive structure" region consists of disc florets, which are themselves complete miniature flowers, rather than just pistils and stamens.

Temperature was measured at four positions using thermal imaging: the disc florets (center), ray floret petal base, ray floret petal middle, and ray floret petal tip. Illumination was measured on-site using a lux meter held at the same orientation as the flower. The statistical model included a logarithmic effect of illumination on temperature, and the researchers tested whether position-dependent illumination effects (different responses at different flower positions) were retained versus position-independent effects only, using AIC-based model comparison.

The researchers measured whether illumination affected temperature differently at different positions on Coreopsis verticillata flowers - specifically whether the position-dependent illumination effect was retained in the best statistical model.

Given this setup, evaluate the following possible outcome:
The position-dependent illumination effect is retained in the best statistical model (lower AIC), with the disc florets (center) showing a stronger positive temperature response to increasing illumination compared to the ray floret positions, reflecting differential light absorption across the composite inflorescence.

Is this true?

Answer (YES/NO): YES